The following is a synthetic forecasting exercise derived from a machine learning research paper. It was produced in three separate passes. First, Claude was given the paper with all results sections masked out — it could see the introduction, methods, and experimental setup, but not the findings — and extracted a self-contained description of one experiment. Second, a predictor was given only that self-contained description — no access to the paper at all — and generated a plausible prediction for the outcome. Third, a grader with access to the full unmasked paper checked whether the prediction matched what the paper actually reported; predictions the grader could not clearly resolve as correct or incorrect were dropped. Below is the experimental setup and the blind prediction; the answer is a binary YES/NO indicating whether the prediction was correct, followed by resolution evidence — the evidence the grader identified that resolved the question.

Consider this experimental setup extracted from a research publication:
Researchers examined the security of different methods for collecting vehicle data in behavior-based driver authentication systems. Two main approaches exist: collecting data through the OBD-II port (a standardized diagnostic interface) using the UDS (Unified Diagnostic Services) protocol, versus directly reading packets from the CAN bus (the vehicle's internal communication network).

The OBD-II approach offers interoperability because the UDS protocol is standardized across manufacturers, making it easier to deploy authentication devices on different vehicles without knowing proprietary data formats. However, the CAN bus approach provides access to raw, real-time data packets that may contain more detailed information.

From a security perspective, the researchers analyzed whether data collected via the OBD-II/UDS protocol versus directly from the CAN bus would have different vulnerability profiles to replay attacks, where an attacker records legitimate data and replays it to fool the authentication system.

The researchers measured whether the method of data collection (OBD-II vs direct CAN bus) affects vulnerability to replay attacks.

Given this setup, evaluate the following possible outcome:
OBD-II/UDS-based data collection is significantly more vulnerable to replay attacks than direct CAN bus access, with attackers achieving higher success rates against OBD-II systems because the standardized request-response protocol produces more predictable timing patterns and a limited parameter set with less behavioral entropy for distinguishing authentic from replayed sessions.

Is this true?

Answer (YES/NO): NO